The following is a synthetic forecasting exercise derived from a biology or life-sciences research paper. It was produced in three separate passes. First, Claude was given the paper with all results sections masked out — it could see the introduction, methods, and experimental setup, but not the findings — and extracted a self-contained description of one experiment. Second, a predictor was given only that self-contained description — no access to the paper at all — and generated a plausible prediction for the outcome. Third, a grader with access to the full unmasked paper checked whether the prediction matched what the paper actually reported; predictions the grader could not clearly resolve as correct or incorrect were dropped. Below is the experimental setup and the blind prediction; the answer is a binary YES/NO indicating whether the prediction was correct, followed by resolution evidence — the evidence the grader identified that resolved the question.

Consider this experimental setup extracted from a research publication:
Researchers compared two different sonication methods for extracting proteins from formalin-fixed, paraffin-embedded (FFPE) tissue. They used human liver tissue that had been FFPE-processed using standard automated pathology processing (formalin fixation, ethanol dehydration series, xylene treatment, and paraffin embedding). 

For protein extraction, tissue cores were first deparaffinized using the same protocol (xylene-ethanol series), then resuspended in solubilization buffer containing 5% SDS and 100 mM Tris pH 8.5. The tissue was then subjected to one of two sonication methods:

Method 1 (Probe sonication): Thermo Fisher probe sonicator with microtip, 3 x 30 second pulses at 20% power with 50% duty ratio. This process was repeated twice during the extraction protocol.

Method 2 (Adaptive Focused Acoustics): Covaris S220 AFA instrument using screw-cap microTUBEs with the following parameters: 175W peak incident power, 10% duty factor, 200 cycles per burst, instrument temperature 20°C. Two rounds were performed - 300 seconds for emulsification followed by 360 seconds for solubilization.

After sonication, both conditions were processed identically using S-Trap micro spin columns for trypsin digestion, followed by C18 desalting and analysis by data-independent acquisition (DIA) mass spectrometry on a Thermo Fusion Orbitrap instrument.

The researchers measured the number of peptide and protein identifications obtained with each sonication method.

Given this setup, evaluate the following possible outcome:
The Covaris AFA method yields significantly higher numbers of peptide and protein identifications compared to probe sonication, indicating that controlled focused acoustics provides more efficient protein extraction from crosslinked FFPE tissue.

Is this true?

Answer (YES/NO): NO